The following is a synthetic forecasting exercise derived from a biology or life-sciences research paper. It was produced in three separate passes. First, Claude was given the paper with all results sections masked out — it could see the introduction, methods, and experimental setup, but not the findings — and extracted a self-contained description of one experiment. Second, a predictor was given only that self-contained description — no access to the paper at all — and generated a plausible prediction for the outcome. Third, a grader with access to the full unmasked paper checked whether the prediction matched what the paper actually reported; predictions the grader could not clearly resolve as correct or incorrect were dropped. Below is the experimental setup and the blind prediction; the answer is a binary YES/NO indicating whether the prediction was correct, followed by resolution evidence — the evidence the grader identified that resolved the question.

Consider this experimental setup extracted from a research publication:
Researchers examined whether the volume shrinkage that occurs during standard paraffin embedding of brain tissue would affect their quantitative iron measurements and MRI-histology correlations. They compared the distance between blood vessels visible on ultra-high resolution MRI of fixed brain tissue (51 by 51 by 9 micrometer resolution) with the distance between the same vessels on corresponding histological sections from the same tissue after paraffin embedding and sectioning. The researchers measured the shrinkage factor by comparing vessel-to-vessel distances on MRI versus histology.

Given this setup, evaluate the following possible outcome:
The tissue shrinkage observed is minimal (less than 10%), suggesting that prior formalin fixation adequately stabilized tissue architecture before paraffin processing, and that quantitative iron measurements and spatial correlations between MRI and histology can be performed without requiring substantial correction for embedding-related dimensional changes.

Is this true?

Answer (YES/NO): NO